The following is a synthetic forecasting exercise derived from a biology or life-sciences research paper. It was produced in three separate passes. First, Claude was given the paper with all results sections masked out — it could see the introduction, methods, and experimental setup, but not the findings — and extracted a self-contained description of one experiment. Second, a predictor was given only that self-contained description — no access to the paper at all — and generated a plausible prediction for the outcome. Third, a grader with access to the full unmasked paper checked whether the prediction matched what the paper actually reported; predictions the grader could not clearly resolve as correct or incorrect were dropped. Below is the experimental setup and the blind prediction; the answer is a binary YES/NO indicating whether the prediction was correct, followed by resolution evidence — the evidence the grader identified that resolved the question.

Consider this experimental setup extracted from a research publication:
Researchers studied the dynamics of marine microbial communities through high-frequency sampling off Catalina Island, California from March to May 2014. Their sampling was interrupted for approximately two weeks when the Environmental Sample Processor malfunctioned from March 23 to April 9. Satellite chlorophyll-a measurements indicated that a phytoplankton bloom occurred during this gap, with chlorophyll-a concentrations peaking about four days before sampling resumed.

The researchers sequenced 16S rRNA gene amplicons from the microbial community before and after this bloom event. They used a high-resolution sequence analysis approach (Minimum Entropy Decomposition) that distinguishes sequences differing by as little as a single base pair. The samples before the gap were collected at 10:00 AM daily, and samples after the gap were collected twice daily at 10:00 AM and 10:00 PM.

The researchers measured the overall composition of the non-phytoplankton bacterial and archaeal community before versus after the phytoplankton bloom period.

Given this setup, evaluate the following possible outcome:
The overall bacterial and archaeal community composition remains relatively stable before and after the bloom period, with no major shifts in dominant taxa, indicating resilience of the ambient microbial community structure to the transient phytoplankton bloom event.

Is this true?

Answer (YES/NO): NO